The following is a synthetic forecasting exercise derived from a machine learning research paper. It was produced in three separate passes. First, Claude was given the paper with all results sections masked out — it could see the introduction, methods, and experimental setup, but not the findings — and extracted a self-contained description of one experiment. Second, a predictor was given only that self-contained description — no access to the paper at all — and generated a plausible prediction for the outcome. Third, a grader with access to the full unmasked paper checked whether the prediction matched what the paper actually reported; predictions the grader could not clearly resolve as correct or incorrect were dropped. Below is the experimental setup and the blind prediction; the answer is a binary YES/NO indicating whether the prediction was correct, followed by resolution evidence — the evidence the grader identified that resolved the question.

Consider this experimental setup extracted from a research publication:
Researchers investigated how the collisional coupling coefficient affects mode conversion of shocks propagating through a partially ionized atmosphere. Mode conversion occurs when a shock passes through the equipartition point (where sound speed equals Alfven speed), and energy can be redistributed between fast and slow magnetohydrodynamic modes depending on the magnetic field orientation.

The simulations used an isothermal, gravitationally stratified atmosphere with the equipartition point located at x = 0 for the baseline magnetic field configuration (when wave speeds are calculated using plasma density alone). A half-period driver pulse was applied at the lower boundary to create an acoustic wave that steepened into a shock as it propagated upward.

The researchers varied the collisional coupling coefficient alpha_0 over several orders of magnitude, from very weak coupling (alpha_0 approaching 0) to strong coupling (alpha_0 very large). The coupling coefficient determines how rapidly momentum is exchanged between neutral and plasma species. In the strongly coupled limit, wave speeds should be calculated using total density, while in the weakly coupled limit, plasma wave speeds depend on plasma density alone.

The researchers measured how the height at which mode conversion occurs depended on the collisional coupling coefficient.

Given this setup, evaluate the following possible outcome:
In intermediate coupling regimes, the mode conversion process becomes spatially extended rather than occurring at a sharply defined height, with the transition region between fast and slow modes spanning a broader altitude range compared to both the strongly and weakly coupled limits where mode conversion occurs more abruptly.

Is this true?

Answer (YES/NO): NO